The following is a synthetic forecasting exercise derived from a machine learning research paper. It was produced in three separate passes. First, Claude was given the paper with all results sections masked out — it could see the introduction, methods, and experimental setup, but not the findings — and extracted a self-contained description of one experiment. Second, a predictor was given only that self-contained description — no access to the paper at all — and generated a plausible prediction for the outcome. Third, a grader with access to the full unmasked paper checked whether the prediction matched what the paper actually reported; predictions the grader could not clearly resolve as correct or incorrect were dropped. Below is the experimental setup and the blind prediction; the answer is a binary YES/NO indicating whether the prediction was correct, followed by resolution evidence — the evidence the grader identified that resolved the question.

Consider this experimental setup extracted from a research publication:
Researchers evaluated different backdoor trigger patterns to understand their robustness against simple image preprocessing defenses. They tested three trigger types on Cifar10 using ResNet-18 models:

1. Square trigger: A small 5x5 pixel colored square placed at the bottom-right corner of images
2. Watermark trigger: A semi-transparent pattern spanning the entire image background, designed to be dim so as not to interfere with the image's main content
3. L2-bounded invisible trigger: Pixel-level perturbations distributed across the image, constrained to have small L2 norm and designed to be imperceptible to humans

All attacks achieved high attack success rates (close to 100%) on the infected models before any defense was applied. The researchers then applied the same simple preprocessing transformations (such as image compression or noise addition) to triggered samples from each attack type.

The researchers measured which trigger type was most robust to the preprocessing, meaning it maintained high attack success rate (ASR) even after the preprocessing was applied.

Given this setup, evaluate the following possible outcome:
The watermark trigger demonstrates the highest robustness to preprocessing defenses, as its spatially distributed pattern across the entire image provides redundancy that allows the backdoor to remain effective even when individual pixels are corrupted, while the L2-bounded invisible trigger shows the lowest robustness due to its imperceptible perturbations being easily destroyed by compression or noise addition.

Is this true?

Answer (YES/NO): NO